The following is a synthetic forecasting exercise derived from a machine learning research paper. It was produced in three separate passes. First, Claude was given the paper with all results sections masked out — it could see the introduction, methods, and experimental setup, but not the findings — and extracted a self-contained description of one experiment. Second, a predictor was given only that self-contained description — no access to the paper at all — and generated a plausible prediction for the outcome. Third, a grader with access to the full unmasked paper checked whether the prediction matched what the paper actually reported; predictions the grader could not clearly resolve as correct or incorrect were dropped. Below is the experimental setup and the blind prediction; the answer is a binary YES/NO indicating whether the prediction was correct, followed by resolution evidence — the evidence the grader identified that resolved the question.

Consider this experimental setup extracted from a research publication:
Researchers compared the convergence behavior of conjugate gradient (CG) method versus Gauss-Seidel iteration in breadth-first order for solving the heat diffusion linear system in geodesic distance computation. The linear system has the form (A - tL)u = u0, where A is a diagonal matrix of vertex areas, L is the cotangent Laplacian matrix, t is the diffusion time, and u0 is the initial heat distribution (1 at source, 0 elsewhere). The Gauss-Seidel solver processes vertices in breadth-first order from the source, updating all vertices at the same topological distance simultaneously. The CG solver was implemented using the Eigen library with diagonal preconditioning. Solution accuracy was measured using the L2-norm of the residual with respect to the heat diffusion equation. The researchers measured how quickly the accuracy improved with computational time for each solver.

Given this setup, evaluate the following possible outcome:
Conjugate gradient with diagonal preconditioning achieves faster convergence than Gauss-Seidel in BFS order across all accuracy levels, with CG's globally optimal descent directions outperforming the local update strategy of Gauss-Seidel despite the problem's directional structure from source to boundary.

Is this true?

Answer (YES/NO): NO